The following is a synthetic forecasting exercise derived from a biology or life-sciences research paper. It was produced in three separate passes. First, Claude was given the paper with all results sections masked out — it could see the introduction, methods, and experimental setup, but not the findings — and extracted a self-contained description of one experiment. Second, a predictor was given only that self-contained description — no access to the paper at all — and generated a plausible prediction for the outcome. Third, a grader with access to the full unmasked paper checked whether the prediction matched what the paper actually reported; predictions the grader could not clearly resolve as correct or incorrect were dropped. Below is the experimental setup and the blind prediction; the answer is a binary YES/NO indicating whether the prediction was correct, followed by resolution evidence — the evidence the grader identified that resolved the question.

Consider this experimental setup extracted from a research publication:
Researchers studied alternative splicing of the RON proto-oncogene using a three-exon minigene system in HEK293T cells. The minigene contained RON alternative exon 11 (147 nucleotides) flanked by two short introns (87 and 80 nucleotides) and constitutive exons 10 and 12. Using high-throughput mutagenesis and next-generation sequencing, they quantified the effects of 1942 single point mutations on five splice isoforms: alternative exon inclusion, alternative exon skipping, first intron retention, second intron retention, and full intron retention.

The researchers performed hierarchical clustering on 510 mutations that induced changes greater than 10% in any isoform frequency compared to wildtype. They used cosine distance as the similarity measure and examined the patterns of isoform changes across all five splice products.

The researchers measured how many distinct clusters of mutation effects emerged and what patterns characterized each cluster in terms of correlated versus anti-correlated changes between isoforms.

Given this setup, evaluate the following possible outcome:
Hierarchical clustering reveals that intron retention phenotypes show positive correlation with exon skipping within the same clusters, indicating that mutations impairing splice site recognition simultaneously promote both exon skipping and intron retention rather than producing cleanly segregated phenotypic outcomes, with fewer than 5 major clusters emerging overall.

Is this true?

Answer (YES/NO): NO